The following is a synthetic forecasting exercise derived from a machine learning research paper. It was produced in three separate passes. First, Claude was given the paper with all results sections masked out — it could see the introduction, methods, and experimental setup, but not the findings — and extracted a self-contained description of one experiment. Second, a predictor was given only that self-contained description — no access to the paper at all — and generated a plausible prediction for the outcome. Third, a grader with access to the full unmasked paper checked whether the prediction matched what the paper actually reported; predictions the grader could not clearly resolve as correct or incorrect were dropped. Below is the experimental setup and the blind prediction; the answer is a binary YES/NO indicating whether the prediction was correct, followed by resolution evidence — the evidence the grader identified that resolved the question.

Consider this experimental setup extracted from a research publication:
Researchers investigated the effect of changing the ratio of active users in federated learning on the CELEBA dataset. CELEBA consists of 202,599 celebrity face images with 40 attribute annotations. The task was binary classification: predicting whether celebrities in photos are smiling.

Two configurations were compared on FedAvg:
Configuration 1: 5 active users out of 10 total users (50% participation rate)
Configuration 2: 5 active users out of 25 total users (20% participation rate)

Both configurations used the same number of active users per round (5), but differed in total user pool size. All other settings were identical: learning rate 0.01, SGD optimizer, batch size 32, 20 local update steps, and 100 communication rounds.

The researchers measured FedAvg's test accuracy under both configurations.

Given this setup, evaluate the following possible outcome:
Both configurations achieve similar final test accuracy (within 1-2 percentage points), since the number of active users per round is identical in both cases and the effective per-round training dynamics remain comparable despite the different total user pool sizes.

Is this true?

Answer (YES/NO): NO